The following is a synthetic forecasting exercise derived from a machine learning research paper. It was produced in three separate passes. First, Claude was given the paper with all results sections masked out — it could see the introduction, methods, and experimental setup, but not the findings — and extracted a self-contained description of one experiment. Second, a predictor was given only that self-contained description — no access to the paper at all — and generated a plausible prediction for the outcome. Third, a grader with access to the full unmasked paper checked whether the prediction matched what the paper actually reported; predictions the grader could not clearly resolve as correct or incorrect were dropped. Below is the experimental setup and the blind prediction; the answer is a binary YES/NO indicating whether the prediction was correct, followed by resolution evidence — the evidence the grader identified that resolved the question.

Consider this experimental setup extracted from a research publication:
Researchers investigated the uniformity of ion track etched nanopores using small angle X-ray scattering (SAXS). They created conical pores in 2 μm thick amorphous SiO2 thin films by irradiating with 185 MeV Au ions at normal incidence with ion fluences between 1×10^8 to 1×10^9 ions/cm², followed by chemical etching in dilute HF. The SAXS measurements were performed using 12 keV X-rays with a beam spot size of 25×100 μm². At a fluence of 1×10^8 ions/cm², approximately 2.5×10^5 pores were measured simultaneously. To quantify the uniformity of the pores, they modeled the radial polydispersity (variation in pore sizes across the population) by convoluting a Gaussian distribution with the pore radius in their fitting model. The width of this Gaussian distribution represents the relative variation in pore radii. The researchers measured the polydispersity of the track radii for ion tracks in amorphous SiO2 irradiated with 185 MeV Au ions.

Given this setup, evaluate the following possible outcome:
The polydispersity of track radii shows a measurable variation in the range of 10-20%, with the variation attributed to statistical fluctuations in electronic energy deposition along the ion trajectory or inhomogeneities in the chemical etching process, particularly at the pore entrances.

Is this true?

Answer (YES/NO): NO